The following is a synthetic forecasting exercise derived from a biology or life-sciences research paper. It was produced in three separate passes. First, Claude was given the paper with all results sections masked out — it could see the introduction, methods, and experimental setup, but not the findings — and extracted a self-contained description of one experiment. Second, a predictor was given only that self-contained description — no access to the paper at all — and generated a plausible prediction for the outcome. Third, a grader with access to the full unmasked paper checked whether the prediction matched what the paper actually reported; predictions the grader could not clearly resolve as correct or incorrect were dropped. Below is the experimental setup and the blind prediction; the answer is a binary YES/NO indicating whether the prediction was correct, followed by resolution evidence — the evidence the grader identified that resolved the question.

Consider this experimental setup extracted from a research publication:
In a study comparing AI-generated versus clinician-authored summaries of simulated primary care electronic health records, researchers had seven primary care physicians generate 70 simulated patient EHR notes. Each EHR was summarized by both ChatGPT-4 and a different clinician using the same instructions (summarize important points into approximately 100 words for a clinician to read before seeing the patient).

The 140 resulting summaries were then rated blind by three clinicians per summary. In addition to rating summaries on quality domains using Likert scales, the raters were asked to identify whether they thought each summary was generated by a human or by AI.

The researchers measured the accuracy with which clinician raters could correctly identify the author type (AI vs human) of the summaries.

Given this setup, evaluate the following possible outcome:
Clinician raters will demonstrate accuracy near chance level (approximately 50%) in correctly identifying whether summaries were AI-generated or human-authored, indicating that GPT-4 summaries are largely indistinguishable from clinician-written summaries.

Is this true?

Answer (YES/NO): NO